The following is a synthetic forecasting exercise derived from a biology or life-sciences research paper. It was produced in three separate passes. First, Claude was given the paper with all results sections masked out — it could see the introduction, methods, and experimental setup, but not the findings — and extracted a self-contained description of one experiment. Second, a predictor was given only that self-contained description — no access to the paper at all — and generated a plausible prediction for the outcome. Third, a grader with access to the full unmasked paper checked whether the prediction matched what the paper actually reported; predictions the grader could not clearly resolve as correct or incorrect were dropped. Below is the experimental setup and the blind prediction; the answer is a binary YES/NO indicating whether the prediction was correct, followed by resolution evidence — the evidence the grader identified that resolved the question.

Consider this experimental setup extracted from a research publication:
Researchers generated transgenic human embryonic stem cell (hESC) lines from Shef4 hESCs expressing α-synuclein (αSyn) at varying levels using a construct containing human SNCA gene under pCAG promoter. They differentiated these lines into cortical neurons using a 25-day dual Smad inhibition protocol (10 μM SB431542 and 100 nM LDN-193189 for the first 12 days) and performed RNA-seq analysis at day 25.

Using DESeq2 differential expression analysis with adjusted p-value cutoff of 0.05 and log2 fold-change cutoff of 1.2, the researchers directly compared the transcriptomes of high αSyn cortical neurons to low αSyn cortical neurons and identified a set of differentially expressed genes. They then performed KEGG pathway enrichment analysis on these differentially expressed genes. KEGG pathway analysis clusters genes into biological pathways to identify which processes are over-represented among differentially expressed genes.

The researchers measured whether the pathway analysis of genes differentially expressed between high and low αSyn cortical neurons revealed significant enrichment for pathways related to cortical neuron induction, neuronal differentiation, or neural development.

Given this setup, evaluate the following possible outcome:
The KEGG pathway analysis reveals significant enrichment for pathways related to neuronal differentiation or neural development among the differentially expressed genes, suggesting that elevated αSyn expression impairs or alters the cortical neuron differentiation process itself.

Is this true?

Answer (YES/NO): NO